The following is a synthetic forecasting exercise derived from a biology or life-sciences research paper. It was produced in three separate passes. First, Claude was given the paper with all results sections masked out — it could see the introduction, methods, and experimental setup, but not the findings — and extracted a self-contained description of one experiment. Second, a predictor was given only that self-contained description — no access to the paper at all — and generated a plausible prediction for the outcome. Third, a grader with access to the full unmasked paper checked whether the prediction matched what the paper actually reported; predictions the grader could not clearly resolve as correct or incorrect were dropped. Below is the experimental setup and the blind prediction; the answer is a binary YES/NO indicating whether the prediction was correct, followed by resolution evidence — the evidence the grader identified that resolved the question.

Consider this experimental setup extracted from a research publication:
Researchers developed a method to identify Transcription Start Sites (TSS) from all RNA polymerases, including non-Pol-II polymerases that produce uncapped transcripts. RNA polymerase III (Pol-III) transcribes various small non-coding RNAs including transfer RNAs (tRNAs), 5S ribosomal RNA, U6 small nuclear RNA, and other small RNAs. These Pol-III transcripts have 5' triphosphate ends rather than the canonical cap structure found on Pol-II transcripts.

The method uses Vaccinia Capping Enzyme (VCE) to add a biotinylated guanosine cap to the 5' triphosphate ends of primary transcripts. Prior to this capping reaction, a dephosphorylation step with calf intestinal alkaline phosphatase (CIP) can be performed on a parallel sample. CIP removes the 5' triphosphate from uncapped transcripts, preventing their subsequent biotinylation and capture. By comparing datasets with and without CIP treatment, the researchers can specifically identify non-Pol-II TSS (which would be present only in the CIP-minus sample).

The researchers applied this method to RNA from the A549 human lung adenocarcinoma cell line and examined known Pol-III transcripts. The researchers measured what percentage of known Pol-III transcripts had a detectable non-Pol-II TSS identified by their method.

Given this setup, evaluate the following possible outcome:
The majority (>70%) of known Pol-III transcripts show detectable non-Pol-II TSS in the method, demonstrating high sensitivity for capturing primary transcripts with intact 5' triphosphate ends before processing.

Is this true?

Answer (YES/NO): YES